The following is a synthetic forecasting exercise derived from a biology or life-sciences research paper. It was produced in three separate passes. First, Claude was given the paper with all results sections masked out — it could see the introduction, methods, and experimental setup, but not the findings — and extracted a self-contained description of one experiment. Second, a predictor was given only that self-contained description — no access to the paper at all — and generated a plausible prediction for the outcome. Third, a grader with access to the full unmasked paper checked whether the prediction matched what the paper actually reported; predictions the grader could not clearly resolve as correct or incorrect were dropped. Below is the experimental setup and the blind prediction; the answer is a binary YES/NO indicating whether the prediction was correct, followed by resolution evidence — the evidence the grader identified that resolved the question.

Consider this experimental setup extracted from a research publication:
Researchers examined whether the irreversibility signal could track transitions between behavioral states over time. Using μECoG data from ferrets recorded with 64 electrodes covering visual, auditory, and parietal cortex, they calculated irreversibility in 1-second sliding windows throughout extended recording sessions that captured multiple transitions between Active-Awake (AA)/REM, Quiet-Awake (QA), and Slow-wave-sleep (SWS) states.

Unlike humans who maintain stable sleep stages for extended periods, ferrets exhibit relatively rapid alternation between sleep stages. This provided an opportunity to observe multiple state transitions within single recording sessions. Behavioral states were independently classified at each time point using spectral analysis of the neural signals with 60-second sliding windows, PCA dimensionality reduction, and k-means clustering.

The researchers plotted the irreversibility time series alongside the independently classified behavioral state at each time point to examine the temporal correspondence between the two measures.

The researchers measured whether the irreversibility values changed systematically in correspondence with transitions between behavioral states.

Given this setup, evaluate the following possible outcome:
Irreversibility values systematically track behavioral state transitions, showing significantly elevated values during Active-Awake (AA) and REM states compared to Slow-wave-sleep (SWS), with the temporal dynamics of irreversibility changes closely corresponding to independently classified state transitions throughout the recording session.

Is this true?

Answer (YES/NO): YES